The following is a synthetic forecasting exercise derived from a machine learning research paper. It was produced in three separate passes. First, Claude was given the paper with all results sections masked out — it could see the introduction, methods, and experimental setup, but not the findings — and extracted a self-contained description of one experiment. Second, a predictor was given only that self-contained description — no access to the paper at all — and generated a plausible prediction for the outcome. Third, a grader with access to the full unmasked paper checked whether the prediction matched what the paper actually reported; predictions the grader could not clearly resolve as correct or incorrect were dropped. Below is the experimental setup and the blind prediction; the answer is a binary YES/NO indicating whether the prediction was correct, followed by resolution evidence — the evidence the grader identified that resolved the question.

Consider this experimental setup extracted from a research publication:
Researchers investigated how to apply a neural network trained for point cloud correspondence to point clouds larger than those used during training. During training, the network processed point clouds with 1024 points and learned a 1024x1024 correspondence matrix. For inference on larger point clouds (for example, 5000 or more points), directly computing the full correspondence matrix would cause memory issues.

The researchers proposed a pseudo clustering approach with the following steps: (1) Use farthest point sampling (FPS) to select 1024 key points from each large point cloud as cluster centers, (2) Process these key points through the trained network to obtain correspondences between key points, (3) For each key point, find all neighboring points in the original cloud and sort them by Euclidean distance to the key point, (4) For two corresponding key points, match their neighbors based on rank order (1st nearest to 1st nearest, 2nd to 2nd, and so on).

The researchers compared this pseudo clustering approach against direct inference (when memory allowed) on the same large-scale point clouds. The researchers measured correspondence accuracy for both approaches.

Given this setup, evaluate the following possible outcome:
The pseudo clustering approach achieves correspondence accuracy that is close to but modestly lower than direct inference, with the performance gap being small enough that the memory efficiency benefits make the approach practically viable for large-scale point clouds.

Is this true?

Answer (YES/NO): YES